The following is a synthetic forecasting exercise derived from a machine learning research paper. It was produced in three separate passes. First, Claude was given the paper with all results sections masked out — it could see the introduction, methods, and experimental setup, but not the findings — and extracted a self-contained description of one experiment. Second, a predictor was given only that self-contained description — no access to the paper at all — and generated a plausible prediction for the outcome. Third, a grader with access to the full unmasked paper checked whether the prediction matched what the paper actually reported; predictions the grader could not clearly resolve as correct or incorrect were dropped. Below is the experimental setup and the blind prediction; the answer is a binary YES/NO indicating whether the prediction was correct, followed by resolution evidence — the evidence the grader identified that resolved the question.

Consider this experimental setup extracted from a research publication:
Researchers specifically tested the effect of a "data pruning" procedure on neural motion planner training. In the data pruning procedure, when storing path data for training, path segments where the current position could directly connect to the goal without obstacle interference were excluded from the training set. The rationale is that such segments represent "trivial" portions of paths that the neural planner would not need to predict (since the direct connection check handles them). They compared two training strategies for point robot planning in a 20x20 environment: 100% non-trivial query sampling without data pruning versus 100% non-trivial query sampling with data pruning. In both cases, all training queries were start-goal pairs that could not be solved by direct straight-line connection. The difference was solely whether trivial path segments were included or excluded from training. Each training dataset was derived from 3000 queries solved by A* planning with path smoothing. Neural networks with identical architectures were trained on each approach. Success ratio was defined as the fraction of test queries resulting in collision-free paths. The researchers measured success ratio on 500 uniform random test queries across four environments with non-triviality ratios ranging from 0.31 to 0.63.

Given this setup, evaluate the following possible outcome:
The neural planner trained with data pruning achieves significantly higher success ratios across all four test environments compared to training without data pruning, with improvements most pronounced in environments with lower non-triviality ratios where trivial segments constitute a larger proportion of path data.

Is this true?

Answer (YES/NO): NO